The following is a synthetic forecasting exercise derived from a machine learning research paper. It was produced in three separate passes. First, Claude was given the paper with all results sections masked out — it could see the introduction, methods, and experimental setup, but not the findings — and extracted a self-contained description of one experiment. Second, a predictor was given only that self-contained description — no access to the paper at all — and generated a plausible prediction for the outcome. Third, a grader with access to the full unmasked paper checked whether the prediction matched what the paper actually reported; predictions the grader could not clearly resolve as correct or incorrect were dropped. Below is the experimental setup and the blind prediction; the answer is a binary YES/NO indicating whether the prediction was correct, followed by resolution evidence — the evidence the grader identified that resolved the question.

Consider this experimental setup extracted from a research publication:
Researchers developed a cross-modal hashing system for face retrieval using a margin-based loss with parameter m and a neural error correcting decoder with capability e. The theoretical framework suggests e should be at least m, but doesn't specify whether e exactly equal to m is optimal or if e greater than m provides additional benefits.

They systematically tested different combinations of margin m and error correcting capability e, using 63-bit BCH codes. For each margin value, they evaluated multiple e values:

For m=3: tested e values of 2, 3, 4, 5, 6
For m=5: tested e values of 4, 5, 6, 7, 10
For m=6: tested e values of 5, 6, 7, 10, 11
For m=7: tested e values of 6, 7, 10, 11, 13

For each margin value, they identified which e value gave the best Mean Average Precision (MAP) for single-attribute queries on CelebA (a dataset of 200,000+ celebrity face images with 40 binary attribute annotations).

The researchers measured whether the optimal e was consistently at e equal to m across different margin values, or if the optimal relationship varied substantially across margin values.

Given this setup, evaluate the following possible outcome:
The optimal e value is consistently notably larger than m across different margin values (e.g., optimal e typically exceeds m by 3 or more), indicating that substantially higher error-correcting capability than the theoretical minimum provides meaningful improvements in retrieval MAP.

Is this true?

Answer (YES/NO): NO